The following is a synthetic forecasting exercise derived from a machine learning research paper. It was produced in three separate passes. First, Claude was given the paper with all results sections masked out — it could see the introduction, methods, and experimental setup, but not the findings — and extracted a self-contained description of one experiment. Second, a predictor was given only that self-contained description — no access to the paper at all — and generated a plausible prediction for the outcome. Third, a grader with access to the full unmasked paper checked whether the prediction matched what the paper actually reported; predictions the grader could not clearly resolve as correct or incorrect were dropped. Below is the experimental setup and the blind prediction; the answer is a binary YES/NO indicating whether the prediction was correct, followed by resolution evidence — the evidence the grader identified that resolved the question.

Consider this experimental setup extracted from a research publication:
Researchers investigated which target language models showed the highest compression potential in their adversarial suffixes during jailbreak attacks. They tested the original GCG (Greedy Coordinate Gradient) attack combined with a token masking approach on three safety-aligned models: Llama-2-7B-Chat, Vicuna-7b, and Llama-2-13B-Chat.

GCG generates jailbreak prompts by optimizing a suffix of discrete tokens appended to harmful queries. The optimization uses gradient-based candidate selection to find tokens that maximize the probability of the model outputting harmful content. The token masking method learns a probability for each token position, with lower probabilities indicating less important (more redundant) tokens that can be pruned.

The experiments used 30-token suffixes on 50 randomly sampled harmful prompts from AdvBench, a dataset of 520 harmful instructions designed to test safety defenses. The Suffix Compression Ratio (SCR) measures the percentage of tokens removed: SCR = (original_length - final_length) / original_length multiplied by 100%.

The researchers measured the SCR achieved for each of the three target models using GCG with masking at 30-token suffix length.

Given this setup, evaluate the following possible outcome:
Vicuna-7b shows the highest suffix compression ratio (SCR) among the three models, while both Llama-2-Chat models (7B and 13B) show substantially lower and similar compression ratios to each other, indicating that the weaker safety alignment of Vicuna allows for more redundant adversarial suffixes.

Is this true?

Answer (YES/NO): NO